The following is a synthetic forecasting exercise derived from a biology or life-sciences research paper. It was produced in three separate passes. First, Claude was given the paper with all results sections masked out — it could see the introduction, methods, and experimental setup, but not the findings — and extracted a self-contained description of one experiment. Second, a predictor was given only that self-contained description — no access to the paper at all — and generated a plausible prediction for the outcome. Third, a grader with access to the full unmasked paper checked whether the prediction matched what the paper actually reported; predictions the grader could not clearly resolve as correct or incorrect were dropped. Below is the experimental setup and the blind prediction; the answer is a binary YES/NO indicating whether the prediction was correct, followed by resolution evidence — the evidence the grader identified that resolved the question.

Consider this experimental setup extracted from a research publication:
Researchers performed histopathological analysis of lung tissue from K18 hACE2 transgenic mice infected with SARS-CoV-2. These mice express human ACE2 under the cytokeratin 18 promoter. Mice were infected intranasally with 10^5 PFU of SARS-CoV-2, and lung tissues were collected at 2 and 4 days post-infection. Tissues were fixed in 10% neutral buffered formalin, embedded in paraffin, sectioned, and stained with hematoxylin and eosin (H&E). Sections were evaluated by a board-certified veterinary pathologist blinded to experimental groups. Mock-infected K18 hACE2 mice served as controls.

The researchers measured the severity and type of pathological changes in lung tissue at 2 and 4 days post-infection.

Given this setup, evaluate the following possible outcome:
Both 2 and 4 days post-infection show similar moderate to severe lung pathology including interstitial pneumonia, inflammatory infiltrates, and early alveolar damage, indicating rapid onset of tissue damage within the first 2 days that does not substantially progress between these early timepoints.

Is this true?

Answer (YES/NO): NO